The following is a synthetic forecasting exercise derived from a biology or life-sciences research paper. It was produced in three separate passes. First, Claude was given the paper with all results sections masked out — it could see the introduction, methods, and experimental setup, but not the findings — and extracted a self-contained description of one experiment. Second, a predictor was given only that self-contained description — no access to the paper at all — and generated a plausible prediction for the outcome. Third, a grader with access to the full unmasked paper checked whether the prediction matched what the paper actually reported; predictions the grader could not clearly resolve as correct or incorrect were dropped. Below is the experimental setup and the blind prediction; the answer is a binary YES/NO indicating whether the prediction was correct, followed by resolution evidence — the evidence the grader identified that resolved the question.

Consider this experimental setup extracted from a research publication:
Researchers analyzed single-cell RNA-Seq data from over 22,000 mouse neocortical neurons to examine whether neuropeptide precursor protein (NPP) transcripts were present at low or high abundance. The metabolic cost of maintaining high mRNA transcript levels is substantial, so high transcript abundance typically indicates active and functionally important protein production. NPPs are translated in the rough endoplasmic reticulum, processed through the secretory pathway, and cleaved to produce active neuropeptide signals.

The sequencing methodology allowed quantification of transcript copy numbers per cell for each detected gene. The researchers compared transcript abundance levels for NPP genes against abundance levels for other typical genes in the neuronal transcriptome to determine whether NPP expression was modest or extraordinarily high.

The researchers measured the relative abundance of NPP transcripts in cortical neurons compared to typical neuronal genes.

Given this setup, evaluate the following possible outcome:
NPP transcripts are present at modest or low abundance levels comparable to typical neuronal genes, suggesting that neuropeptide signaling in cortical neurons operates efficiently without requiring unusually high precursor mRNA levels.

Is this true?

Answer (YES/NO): NO